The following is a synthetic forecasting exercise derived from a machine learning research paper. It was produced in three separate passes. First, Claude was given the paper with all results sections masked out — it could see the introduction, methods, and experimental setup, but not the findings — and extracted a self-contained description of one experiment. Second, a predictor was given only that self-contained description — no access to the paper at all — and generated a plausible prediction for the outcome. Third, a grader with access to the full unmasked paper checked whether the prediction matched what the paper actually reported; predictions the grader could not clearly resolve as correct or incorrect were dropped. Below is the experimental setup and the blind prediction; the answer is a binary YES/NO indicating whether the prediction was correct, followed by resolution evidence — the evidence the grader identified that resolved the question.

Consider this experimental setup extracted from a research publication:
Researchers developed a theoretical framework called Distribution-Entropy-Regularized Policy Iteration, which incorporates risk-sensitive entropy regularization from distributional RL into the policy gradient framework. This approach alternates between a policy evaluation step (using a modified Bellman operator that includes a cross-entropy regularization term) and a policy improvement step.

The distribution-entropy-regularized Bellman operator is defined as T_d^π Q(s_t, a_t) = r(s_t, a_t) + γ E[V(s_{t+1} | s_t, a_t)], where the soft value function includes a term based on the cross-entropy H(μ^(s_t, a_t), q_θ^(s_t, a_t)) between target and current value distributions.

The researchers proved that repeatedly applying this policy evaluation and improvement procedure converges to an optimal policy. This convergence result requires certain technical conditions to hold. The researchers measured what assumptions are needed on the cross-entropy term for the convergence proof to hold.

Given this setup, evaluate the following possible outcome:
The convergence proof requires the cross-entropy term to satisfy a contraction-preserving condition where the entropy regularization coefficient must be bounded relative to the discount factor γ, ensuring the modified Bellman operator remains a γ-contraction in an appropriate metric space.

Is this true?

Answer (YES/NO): NO